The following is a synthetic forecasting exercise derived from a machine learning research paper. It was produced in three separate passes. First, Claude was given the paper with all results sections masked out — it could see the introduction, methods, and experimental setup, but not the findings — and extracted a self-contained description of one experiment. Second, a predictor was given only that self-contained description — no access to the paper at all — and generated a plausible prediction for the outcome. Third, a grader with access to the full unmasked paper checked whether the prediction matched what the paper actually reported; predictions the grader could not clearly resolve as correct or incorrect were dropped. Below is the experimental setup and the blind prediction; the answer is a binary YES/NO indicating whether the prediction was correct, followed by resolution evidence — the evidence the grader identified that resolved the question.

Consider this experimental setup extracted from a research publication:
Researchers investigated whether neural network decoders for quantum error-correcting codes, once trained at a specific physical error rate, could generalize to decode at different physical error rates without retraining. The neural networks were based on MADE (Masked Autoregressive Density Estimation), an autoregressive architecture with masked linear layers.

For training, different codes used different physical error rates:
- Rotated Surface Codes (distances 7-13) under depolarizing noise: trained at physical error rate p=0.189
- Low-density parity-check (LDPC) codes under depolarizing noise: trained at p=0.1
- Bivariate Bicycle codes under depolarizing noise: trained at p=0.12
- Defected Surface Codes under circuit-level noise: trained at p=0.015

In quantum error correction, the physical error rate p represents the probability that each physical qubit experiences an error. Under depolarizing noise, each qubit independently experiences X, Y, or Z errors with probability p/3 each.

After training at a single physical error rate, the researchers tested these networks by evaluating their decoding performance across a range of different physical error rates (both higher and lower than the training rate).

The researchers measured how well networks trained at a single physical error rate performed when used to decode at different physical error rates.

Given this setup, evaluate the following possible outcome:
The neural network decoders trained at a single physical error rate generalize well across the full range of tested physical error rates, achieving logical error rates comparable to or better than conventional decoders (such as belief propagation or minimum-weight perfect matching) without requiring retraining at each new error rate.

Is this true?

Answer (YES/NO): YES